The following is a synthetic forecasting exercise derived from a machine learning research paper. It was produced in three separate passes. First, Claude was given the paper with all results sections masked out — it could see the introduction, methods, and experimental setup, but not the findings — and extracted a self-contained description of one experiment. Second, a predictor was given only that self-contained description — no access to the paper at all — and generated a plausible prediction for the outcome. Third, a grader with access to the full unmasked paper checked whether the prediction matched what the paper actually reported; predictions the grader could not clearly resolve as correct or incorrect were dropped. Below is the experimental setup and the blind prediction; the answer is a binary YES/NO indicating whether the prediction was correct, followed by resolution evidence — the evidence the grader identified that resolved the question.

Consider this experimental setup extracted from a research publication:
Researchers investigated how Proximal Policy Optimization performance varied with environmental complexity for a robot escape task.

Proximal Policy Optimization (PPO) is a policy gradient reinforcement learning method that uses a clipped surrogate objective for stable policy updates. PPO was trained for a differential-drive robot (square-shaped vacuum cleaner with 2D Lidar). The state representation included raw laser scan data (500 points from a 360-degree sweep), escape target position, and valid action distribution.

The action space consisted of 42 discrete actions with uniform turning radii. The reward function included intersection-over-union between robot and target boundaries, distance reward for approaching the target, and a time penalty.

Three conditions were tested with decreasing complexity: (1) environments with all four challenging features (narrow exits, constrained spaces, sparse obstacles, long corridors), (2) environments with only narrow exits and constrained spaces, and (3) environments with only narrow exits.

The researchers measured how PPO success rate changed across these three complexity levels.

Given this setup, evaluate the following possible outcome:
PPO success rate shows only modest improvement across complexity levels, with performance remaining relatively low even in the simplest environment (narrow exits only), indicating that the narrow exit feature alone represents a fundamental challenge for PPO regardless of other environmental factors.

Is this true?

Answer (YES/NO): NO